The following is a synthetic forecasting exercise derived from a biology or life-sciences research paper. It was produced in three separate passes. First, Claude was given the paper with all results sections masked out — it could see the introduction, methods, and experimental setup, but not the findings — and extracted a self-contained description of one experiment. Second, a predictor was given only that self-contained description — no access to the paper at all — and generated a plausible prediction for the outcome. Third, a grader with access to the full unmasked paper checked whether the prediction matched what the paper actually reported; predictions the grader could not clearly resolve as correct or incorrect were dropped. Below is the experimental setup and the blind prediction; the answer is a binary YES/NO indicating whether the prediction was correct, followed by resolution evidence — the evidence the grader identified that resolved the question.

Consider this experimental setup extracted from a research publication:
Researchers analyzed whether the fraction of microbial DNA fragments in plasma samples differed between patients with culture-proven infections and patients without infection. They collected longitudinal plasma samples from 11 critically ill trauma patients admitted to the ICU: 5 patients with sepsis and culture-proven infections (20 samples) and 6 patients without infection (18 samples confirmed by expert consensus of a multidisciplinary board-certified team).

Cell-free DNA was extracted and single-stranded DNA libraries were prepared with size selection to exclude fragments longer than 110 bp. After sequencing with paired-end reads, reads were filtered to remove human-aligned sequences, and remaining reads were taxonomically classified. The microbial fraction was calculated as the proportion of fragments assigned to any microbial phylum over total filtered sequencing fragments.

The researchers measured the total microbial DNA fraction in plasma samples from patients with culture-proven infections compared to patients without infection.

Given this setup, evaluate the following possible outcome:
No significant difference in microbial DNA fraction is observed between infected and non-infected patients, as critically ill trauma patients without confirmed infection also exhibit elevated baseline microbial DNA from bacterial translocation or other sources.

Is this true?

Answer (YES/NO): YES